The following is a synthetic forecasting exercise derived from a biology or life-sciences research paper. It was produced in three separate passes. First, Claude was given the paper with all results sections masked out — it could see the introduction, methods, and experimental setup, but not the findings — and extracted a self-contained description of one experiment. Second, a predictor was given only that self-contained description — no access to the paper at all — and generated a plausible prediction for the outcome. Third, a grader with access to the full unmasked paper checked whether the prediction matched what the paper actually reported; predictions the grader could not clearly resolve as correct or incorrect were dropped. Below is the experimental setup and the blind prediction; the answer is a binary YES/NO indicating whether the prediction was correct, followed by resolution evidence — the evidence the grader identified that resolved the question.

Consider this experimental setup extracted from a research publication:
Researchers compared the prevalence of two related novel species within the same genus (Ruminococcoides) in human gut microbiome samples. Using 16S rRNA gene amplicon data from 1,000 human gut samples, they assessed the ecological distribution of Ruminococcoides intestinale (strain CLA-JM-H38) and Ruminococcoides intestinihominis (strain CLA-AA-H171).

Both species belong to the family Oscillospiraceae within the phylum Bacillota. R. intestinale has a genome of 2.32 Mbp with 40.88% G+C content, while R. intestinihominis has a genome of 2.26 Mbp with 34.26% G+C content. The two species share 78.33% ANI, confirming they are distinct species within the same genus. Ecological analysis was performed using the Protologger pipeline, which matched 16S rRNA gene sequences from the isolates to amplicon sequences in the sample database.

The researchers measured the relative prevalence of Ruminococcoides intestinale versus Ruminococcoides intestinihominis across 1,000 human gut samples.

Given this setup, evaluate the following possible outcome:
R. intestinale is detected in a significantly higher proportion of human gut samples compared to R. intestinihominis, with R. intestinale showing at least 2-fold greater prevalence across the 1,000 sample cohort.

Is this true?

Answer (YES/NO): YES